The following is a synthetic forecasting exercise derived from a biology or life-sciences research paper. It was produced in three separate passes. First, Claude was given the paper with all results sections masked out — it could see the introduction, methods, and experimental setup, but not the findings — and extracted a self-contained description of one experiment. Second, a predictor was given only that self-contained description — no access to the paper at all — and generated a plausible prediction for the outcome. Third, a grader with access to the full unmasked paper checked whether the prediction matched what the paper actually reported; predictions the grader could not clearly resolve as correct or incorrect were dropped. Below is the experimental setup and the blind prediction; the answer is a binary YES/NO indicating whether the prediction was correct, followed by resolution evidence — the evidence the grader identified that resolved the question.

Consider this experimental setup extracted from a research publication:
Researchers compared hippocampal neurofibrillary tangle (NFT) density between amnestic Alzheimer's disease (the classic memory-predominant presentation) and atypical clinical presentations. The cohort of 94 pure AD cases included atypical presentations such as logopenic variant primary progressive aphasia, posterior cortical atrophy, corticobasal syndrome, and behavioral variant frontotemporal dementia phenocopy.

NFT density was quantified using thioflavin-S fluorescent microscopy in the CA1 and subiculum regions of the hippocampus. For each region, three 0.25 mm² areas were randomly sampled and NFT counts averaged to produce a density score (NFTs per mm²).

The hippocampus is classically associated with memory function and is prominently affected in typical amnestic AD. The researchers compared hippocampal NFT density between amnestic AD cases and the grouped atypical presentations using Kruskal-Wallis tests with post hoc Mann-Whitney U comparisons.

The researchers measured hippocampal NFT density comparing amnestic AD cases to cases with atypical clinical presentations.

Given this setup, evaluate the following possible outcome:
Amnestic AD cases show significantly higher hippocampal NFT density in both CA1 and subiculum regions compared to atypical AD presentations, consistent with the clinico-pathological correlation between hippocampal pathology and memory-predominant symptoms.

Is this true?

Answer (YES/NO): NO